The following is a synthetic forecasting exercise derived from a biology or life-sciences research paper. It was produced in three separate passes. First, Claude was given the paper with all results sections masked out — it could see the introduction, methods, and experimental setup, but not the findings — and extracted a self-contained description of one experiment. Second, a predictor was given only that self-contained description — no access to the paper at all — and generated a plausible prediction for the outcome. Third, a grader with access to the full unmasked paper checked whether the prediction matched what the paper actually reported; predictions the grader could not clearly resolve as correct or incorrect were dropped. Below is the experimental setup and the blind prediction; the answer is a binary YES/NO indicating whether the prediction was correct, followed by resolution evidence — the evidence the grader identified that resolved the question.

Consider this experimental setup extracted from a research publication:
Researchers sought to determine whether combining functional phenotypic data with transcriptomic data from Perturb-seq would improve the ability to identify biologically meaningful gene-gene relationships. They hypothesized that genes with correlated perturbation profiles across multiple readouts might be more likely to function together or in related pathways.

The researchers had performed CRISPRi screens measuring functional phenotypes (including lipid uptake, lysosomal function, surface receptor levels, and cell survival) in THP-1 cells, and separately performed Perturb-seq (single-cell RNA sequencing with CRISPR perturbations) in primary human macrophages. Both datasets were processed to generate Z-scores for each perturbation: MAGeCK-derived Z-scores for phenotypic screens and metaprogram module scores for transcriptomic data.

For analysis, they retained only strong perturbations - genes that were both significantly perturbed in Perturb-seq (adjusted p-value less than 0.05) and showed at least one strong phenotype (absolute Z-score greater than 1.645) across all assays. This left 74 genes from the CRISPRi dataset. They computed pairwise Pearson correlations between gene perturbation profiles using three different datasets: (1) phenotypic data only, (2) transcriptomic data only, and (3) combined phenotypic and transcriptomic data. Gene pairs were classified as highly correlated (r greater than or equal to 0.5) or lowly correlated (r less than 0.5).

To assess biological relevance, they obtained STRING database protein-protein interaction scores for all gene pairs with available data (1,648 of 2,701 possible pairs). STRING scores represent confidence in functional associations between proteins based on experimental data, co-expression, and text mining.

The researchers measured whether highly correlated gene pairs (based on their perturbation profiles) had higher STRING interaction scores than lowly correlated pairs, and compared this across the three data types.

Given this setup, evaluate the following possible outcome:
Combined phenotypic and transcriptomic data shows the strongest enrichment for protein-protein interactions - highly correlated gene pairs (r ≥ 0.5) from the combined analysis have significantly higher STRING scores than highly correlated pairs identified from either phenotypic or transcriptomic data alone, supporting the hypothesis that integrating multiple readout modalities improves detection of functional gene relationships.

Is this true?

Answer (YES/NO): YES